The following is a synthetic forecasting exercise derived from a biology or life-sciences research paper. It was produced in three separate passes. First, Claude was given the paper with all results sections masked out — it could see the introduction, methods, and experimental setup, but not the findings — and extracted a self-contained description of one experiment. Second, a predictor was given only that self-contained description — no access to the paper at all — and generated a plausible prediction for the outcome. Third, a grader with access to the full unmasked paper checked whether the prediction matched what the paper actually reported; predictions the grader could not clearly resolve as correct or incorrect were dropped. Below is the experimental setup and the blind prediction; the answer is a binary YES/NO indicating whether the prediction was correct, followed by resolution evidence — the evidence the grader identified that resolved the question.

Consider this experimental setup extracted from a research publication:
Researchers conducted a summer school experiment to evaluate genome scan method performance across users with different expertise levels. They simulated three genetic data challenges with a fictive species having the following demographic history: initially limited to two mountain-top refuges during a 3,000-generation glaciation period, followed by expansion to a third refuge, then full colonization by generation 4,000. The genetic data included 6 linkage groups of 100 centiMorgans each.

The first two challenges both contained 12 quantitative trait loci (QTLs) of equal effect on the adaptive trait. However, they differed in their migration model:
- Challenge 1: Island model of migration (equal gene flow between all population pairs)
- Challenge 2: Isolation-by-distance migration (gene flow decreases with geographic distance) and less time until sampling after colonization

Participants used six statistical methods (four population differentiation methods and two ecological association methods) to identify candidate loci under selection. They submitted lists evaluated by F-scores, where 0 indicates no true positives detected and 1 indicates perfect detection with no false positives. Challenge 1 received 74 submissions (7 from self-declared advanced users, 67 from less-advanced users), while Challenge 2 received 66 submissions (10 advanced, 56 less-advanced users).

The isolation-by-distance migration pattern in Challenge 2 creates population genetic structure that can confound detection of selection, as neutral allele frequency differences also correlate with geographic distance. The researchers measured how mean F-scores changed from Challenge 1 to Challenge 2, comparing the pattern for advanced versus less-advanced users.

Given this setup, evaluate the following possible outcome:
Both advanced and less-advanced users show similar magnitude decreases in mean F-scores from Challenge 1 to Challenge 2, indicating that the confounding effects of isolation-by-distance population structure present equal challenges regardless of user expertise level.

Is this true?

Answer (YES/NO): NO